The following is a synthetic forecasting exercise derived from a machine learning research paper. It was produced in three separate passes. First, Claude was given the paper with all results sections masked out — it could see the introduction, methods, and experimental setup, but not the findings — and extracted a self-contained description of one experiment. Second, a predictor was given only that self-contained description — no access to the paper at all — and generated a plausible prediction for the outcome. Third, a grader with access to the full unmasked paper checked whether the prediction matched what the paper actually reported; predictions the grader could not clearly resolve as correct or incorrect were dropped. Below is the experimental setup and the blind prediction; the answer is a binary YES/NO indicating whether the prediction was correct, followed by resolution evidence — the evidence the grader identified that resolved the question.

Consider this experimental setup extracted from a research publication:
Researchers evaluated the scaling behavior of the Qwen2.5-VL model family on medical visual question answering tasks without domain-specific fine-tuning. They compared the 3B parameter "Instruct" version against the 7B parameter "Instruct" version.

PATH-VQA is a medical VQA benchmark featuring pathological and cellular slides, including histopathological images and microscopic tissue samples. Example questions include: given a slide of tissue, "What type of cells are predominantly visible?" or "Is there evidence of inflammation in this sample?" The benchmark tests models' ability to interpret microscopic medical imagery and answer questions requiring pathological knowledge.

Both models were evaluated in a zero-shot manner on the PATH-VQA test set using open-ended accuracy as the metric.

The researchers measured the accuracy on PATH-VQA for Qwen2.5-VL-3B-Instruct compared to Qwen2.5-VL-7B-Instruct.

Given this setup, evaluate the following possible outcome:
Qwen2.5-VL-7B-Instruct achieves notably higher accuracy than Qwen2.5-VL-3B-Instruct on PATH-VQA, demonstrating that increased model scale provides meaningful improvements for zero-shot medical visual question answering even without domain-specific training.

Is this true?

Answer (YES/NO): NO